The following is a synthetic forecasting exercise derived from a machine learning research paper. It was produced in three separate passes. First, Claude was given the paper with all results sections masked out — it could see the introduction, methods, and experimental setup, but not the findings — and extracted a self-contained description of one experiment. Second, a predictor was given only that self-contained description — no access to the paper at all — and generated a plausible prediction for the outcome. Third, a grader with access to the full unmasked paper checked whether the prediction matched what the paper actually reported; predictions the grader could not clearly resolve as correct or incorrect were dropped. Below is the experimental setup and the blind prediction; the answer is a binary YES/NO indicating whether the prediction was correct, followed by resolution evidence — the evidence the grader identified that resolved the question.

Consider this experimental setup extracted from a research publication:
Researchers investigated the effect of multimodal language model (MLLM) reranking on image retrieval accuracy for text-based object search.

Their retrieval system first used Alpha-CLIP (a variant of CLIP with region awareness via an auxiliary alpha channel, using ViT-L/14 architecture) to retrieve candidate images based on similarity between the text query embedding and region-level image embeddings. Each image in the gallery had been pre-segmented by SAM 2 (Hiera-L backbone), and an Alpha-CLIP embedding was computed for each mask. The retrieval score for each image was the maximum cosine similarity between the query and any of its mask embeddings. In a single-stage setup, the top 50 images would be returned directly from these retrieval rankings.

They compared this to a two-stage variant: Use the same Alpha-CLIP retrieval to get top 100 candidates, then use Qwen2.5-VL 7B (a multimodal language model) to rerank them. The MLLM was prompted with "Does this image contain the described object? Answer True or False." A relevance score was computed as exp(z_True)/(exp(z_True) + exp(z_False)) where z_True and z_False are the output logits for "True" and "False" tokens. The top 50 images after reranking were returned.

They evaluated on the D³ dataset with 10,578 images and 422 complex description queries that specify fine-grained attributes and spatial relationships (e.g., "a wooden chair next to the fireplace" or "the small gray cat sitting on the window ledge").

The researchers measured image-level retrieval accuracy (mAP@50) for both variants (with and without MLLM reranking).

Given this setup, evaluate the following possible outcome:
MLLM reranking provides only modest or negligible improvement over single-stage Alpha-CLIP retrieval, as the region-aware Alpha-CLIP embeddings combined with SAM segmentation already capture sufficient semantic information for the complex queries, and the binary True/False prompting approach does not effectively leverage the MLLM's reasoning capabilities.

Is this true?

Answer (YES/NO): NO